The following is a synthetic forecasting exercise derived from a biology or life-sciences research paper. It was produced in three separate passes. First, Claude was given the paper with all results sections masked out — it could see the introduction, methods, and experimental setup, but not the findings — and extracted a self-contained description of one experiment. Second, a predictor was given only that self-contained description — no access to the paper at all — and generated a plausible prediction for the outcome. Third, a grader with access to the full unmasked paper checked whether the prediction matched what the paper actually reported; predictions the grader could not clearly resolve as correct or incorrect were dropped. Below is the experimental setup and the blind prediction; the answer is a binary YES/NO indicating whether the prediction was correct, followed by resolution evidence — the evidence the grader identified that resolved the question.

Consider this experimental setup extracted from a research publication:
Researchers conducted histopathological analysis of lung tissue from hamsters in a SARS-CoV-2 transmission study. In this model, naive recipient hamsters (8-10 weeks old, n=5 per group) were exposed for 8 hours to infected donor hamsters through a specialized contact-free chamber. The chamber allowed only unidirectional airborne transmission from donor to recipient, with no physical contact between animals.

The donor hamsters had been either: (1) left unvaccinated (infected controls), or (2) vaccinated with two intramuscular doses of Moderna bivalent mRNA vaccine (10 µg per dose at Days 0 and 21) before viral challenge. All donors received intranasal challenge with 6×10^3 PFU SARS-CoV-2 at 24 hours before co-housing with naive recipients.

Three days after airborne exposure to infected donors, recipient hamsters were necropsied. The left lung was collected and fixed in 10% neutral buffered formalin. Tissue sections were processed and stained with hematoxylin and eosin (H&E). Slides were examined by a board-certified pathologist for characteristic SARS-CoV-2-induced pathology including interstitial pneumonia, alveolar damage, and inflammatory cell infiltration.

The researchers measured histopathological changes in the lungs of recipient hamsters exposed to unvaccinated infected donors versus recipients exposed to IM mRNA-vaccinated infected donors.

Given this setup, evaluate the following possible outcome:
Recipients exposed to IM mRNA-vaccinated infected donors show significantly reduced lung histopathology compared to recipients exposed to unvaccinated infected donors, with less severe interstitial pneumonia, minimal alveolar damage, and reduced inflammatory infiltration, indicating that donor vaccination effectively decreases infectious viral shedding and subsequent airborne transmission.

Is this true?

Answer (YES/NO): YES